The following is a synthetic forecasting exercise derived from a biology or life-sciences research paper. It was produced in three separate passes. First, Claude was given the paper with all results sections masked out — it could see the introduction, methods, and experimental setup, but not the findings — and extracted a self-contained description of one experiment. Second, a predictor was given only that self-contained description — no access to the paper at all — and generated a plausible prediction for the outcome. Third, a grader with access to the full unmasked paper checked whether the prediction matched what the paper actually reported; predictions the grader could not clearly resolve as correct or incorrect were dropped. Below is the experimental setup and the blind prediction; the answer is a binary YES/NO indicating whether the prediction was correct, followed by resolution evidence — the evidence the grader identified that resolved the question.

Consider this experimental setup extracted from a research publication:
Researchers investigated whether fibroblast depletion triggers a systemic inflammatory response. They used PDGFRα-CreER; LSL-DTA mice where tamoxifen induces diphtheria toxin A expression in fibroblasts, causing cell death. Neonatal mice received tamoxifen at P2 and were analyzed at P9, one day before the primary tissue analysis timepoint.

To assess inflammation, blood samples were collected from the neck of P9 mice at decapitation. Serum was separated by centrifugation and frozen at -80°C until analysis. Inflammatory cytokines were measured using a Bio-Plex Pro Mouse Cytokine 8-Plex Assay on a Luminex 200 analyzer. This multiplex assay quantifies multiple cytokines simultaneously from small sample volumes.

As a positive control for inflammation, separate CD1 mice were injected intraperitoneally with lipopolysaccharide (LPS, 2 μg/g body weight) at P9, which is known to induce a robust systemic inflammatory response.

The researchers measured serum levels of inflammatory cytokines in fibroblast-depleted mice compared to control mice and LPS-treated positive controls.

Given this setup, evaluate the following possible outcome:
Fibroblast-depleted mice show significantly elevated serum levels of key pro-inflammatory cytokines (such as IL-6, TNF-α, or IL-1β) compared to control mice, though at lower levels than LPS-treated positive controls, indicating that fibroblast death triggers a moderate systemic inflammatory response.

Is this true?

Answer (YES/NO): NO